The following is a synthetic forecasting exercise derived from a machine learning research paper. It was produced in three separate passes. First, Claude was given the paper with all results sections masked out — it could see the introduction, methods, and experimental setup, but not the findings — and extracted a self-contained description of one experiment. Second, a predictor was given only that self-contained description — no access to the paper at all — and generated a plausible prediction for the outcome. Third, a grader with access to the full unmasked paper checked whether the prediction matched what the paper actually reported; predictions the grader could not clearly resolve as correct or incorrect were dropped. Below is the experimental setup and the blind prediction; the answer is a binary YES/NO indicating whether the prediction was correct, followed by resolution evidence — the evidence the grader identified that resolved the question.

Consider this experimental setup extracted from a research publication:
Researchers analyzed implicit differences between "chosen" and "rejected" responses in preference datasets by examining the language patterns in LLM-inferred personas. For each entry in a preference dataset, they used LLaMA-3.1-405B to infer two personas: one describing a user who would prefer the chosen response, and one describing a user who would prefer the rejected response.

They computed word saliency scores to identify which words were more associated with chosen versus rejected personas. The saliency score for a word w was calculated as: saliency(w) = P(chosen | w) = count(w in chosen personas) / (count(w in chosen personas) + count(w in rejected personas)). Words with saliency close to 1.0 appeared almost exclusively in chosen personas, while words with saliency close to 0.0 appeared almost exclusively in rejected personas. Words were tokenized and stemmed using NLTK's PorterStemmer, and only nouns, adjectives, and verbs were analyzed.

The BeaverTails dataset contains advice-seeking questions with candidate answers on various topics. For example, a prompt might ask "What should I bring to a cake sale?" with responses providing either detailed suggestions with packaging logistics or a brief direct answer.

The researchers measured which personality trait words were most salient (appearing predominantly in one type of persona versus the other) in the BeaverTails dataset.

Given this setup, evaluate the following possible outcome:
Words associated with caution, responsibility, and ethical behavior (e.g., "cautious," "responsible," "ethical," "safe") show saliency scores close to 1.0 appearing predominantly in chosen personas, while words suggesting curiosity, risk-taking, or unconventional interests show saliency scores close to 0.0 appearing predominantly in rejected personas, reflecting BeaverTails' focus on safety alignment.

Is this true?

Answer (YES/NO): NO